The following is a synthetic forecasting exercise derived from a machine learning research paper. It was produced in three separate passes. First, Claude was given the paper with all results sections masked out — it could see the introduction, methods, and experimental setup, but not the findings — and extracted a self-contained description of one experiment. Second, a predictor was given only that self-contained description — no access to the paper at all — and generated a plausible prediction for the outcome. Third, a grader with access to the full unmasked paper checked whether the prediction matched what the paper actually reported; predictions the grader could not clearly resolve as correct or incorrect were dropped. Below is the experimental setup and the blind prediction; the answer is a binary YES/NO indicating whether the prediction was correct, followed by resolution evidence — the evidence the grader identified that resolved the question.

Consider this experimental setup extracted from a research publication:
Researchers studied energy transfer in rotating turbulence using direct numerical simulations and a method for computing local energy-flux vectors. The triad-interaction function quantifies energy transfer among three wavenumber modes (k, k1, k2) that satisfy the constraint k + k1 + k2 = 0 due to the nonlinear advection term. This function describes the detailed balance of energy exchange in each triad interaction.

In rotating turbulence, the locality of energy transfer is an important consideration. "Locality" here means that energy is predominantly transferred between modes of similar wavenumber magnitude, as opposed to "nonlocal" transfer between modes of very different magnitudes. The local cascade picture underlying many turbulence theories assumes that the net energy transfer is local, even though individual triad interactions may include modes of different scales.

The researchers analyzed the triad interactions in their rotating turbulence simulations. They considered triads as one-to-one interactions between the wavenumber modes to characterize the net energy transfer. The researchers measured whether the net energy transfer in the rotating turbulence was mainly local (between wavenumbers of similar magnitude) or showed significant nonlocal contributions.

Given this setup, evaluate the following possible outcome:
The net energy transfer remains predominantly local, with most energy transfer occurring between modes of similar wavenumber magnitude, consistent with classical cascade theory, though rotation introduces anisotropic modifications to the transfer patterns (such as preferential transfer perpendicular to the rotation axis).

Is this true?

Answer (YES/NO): YES